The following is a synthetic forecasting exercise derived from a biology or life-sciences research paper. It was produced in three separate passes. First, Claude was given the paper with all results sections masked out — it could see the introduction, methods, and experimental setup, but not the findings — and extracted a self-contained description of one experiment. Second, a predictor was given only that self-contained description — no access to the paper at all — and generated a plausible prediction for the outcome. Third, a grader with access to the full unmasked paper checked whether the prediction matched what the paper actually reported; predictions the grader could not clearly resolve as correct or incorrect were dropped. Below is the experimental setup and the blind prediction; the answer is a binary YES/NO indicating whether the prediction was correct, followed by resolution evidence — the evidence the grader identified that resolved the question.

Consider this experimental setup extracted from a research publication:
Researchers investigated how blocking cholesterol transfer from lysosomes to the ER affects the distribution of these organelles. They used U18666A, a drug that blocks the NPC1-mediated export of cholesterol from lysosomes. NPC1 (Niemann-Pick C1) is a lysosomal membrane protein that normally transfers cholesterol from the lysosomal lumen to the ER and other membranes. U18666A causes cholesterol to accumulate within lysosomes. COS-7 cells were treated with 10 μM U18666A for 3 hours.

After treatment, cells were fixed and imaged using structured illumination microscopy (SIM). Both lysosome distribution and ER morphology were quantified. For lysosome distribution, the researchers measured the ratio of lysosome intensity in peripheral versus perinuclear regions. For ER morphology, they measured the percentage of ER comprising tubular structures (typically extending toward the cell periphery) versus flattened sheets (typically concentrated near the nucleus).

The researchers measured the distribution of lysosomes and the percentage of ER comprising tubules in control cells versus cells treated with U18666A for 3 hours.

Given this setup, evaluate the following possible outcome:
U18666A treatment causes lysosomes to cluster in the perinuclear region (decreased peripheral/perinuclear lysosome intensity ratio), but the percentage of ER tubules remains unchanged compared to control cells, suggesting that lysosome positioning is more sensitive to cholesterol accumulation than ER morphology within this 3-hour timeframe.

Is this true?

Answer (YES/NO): NO